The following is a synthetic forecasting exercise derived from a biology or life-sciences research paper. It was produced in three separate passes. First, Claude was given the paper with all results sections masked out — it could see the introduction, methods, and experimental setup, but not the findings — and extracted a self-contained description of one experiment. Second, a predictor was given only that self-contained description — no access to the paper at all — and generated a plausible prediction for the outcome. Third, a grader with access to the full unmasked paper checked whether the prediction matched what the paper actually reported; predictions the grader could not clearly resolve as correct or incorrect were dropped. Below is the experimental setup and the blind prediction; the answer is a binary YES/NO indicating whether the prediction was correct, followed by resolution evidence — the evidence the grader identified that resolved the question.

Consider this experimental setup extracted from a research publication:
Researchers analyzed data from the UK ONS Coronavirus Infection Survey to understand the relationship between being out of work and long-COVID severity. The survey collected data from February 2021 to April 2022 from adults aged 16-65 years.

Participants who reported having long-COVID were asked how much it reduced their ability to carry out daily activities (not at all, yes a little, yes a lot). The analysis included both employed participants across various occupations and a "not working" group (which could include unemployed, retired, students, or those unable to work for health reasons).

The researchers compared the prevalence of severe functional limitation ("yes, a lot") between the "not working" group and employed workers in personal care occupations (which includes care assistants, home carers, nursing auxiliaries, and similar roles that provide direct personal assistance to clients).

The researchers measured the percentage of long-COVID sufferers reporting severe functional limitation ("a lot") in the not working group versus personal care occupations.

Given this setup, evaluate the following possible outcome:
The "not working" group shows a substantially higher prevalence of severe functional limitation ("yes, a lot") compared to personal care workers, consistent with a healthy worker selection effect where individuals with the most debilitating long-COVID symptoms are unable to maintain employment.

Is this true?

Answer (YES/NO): NO